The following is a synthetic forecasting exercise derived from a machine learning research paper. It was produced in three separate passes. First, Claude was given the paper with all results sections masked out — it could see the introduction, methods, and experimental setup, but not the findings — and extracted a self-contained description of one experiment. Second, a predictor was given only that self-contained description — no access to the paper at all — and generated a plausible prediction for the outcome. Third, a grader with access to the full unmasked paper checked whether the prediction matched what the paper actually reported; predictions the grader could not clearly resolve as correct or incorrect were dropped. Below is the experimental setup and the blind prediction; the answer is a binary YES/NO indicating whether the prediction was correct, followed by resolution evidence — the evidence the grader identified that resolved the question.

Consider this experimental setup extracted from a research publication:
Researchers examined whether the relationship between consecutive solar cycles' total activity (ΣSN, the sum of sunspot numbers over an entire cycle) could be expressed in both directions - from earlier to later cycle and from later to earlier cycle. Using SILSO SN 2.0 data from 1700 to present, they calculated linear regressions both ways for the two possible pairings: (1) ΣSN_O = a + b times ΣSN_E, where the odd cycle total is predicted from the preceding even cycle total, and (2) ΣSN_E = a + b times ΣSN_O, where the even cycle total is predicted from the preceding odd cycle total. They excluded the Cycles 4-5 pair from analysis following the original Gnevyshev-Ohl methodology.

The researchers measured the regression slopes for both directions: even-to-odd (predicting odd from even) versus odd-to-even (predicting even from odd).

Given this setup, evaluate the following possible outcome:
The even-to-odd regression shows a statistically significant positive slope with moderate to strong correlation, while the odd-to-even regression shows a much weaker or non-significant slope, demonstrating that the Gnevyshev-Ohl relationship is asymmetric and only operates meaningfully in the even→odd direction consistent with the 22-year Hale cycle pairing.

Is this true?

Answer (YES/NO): YES